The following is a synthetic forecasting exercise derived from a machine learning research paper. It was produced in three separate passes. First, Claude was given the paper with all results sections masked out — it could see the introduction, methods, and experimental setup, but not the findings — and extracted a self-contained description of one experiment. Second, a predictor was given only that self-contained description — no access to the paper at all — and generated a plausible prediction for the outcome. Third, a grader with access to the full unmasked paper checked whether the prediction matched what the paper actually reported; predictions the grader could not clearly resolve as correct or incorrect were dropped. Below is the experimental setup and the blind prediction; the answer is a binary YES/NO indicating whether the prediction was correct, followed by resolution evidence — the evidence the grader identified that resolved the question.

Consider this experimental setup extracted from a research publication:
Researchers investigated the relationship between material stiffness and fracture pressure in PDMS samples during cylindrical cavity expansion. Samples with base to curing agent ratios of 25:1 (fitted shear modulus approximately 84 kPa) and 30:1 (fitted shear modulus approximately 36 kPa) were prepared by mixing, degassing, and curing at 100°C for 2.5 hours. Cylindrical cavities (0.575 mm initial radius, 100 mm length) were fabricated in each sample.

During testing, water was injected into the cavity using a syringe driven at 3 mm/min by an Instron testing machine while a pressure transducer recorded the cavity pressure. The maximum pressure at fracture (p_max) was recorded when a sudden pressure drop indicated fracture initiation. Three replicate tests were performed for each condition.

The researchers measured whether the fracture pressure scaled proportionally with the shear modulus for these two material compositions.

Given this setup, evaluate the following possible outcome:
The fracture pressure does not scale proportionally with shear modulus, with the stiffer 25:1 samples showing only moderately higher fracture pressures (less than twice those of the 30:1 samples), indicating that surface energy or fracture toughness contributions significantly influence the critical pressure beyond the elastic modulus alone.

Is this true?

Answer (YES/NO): NO